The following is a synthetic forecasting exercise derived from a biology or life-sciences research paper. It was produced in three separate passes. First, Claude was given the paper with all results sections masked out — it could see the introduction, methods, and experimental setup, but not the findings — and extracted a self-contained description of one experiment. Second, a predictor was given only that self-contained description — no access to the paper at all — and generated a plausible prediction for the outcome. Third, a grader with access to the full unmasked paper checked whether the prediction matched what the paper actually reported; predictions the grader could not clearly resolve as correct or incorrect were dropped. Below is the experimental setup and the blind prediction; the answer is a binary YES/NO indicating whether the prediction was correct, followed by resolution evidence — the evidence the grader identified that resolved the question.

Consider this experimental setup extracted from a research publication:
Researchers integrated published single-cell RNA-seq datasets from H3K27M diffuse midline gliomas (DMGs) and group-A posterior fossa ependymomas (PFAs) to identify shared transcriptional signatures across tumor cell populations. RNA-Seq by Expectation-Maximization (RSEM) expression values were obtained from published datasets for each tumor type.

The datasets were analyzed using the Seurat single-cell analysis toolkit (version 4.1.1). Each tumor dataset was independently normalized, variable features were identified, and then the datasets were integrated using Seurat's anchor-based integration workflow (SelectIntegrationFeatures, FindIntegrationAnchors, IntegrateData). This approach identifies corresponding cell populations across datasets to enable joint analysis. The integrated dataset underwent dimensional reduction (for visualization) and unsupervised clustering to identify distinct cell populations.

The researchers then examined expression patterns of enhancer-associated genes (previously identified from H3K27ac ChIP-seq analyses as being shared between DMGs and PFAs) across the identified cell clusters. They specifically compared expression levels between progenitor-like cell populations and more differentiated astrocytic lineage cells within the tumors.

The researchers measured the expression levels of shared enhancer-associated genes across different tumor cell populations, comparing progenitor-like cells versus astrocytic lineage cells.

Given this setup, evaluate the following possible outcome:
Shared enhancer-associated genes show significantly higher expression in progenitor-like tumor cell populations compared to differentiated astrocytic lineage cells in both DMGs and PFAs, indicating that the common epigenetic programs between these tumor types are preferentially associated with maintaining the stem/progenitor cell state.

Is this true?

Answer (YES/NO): NO